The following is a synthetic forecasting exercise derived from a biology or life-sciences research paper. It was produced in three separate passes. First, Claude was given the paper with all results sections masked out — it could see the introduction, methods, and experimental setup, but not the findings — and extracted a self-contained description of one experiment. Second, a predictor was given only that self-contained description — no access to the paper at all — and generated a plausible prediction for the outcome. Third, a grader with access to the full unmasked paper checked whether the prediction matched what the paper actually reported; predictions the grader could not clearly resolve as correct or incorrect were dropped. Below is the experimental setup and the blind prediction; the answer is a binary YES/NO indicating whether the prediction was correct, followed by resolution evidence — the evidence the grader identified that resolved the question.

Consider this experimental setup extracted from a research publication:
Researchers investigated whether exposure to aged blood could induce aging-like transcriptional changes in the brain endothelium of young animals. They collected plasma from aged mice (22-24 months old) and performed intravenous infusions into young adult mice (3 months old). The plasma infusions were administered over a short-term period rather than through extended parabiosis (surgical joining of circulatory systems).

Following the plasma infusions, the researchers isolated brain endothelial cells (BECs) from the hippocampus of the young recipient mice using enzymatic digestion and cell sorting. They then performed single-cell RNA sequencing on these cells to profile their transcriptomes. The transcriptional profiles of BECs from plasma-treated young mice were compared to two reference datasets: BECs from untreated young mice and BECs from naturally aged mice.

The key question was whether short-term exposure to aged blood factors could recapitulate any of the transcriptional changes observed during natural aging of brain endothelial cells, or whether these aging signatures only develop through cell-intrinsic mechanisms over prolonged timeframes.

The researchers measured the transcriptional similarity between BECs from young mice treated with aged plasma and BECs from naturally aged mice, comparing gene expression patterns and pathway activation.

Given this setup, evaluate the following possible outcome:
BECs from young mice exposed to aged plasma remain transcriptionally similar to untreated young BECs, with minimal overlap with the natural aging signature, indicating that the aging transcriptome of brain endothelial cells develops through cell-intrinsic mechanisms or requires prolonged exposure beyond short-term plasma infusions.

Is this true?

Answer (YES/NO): NO